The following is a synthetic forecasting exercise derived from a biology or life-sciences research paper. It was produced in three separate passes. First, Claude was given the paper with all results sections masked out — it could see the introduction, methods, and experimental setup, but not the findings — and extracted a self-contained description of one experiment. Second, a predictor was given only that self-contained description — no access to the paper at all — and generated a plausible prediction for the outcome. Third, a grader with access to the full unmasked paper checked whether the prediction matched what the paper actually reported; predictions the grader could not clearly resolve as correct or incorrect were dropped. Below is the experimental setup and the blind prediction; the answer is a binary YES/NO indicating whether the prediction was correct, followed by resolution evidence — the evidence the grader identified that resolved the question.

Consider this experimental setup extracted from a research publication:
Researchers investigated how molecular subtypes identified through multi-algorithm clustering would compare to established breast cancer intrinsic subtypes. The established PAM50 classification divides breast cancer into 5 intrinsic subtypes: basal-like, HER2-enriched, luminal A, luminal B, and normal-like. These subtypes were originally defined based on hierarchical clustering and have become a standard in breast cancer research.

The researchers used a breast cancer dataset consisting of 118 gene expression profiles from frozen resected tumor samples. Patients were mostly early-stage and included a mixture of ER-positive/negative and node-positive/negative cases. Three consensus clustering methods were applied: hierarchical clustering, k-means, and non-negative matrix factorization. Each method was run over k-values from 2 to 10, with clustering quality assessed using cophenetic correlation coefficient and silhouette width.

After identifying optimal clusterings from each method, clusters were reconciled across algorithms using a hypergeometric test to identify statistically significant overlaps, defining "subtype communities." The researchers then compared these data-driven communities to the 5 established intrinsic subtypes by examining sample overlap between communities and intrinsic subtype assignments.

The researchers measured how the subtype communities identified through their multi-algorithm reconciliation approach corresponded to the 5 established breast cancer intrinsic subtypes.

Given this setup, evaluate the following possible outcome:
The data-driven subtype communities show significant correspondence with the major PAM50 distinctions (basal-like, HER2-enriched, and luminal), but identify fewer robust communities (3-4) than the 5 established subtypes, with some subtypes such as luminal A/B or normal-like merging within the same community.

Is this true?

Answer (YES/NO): NO